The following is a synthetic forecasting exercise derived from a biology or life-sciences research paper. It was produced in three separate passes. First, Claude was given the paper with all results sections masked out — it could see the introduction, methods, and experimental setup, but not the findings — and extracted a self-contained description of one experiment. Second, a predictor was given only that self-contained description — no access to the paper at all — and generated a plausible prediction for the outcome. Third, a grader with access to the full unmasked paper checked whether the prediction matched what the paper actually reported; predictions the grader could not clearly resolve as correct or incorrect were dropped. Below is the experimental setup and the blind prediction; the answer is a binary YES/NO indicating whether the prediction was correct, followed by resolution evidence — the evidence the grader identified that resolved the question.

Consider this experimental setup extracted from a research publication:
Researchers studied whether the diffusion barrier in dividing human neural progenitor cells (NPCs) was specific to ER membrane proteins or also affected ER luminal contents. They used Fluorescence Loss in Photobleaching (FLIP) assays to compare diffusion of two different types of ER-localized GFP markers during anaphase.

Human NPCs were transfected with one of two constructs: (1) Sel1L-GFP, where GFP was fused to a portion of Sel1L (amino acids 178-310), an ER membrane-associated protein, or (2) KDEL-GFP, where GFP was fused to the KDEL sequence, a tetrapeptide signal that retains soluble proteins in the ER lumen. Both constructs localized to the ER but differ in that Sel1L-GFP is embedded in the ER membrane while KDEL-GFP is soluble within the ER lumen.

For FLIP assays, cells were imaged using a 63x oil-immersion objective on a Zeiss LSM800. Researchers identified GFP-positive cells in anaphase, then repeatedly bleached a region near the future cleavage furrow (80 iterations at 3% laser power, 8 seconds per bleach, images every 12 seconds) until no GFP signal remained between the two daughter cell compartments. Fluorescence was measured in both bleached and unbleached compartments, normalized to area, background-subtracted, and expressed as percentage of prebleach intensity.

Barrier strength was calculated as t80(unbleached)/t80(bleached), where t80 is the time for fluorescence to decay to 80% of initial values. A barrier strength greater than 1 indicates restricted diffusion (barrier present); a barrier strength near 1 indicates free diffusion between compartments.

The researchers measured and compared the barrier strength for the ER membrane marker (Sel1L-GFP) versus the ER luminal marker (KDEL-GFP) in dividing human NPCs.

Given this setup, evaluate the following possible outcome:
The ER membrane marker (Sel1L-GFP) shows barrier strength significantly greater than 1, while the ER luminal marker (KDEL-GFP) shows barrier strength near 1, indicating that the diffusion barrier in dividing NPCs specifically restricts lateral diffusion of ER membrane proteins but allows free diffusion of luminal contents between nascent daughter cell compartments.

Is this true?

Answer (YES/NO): YES